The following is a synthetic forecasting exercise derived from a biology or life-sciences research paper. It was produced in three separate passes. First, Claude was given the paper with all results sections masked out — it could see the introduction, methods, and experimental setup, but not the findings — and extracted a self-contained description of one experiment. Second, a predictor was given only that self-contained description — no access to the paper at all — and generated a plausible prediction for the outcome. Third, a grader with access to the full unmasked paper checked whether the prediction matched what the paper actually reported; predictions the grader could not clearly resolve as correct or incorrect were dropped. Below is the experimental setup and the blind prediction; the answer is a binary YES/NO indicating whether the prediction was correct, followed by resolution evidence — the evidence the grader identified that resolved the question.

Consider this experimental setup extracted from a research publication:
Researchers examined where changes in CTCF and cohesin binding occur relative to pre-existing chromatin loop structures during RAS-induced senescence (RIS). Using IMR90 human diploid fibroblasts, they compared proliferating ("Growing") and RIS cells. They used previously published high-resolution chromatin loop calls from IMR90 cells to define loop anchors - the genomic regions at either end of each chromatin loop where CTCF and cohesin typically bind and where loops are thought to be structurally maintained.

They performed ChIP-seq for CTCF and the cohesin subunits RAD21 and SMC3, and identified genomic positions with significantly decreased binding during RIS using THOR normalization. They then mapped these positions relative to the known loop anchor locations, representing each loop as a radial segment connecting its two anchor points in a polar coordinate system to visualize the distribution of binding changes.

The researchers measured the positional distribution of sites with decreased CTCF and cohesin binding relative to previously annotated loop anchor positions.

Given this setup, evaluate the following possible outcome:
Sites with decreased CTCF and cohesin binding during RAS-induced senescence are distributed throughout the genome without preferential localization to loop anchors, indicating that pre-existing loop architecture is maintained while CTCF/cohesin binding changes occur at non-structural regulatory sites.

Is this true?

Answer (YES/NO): NO